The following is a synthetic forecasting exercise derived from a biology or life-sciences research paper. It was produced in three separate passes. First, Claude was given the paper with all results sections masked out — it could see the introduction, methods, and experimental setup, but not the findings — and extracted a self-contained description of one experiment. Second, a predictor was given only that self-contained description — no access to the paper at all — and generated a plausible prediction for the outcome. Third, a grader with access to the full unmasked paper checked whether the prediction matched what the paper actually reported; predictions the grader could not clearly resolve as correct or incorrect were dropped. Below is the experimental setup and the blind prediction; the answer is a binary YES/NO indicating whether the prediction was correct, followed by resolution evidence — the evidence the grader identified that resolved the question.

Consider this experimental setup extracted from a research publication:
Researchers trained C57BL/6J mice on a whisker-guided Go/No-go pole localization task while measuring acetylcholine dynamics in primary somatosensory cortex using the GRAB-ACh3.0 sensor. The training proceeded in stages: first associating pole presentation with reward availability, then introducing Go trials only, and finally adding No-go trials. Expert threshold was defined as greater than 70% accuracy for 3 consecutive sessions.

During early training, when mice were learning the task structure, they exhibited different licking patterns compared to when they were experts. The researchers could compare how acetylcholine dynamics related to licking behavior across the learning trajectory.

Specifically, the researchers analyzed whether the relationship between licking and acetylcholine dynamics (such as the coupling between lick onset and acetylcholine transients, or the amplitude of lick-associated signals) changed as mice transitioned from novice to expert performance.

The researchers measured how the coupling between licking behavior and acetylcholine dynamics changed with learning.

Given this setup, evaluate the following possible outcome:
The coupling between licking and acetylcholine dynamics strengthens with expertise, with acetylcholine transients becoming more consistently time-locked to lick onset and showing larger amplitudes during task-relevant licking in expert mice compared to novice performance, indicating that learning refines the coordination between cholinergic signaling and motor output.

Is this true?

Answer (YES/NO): NO